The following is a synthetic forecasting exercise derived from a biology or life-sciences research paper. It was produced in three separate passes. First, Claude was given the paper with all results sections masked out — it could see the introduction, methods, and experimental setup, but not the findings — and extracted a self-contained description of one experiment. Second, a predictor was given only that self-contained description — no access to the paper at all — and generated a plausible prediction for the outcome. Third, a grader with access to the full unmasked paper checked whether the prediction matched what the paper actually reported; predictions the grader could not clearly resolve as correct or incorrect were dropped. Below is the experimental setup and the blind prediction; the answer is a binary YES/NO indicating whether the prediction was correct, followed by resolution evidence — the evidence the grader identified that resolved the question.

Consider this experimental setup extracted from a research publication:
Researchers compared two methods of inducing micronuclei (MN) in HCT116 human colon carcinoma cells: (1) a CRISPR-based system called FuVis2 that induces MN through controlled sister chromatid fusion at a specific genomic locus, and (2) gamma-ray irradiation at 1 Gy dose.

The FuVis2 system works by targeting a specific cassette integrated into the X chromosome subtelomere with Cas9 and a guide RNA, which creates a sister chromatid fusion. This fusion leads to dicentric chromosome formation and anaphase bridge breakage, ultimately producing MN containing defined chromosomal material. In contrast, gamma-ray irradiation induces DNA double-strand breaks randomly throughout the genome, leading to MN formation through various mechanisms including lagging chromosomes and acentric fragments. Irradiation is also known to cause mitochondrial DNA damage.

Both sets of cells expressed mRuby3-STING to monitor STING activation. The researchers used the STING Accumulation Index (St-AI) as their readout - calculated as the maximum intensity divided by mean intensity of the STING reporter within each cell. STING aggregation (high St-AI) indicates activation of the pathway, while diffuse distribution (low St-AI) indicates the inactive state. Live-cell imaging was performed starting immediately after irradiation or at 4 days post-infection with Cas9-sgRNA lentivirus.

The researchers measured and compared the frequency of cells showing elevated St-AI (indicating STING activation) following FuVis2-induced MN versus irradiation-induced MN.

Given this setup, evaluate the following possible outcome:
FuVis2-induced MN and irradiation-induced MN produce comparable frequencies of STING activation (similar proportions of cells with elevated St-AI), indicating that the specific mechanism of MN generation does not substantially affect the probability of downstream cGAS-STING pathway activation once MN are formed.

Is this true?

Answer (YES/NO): NO